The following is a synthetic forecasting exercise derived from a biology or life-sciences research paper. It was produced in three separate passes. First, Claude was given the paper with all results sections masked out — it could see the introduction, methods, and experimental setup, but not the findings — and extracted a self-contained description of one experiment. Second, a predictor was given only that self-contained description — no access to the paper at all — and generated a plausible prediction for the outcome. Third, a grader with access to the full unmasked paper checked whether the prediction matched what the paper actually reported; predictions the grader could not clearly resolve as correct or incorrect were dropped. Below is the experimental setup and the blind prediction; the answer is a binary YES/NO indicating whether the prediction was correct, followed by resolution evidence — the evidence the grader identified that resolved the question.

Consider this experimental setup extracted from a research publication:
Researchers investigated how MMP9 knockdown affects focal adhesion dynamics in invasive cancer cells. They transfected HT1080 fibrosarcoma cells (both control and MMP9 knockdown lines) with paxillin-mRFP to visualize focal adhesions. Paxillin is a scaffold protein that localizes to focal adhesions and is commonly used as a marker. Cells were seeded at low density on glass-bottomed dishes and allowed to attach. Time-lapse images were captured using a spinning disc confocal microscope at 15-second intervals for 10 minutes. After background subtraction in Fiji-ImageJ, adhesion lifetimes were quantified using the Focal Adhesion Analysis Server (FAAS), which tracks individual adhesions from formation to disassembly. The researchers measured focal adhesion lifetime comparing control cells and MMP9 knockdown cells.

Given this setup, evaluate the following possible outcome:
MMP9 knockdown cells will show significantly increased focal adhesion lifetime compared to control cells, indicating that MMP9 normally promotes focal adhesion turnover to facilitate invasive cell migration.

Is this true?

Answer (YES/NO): NO